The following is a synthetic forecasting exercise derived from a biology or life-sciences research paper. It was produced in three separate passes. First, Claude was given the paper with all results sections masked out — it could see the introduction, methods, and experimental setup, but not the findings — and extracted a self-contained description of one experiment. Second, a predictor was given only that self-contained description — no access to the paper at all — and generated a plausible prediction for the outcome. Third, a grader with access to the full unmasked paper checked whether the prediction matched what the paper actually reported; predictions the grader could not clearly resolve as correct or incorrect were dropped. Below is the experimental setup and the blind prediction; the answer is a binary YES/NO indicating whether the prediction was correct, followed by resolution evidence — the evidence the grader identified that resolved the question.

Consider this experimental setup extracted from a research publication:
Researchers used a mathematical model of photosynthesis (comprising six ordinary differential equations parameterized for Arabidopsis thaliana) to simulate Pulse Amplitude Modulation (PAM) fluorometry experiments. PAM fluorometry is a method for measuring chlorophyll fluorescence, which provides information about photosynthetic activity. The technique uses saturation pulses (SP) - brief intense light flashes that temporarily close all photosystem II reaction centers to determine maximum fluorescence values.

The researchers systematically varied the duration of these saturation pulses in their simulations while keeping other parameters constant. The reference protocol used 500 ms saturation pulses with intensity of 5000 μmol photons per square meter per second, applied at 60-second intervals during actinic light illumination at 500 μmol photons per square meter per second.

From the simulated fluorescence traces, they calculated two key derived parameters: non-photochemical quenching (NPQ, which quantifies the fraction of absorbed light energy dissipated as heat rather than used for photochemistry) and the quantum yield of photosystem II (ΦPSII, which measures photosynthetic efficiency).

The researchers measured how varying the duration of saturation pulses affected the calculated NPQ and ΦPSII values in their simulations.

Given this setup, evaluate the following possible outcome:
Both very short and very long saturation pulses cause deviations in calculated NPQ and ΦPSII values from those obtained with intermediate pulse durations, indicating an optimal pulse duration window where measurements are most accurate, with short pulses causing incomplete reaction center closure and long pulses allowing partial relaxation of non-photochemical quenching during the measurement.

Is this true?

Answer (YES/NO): NO